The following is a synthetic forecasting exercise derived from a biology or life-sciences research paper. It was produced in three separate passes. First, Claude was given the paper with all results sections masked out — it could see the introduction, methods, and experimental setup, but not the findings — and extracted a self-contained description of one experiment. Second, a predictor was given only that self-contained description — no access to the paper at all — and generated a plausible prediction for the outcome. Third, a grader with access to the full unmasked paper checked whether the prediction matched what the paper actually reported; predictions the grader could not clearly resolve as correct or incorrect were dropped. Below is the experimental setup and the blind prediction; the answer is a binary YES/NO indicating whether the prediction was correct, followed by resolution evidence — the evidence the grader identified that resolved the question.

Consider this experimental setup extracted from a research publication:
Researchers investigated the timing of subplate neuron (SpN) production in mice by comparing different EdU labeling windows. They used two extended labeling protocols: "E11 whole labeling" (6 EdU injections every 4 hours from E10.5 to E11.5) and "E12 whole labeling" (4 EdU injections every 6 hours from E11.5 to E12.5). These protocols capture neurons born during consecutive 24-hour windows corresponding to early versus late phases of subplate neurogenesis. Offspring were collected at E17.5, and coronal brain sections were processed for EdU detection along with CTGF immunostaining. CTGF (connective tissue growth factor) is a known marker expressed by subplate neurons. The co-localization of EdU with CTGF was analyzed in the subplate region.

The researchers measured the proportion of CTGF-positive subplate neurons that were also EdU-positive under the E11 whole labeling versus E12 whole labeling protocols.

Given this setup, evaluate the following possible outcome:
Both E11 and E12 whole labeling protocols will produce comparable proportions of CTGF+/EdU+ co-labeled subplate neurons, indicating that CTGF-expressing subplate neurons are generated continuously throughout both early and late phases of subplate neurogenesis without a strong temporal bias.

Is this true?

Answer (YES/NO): NO